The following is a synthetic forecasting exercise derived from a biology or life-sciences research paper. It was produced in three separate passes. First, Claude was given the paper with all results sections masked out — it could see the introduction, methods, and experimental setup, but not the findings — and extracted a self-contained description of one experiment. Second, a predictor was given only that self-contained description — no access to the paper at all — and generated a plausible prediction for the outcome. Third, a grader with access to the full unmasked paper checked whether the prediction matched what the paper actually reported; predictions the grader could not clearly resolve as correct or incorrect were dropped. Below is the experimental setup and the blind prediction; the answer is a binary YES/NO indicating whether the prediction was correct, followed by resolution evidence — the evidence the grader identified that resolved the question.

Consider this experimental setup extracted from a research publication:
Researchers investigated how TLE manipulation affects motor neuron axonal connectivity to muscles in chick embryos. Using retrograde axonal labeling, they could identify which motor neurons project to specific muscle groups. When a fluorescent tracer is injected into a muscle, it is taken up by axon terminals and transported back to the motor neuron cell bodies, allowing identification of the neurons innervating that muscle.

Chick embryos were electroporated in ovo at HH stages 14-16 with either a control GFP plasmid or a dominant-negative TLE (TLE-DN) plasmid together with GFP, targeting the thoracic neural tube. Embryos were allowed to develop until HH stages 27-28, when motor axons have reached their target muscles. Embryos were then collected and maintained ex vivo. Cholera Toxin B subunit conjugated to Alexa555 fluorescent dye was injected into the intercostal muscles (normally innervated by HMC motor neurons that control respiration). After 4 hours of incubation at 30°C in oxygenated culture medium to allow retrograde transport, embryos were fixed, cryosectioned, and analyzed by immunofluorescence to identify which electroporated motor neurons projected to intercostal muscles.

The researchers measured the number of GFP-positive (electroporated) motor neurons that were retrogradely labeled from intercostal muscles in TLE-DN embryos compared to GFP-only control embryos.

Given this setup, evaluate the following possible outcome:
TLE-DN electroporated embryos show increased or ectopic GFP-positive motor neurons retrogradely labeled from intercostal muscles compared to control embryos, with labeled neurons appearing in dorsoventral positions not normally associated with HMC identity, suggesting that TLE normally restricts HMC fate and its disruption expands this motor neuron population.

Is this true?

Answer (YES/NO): NO